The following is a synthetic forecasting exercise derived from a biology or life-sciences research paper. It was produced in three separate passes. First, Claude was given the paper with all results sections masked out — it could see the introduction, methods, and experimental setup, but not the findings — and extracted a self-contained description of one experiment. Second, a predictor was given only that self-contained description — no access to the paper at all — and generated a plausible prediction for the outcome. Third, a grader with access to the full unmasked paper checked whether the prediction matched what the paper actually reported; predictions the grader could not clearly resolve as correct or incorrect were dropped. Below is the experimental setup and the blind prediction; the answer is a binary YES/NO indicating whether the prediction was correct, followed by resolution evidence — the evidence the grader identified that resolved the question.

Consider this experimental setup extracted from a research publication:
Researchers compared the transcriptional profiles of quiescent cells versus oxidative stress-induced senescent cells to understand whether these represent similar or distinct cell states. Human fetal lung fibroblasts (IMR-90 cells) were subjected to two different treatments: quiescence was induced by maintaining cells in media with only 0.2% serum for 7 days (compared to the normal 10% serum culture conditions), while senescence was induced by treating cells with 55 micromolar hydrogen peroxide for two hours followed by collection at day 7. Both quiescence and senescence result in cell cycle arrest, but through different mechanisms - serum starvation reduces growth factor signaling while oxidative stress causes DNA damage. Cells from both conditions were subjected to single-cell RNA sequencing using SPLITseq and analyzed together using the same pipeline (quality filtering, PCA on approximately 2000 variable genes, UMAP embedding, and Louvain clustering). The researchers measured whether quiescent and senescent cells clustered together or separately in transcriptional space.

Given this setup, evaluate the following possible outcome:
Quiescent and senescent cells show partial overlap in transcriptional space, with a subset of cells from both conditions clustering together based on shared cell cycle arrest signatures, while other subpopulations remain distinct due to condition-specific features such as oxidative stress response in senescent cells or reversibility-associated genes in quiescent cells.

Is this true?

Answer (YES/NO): NO